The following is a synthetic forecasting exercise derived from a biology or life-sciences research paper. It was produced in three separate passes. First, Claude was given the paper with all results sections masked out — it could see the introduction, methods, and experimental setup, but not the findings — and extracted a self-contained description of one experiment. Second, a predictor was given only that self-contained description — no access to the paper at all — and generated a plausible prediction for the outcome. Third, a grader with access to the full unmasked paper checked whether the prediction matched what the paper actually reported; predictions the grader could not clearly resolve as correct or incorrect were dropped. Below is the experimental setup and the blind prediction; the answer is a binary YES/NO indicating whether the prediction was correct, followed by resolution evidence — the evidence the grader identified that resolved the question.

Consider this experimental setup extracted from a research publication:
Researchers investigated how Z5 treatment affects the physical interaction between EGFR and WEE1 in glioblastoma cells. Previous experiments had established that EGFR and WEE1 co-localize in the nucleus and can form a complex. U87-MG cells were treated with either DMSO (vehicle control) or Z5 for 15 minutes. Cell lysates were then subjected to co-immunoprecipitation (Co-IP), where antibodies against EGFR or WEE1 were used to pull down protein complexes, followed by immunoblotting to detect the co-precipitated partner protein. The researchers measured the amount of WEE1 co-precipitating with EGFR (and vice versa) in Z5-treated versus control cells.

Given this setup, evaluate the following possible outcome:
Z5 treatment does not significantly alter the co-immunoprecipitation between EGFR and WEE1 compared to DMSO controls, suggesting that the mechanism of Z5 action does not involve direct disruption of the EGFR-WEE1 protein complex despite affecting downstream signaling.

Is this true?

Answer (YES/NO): NO